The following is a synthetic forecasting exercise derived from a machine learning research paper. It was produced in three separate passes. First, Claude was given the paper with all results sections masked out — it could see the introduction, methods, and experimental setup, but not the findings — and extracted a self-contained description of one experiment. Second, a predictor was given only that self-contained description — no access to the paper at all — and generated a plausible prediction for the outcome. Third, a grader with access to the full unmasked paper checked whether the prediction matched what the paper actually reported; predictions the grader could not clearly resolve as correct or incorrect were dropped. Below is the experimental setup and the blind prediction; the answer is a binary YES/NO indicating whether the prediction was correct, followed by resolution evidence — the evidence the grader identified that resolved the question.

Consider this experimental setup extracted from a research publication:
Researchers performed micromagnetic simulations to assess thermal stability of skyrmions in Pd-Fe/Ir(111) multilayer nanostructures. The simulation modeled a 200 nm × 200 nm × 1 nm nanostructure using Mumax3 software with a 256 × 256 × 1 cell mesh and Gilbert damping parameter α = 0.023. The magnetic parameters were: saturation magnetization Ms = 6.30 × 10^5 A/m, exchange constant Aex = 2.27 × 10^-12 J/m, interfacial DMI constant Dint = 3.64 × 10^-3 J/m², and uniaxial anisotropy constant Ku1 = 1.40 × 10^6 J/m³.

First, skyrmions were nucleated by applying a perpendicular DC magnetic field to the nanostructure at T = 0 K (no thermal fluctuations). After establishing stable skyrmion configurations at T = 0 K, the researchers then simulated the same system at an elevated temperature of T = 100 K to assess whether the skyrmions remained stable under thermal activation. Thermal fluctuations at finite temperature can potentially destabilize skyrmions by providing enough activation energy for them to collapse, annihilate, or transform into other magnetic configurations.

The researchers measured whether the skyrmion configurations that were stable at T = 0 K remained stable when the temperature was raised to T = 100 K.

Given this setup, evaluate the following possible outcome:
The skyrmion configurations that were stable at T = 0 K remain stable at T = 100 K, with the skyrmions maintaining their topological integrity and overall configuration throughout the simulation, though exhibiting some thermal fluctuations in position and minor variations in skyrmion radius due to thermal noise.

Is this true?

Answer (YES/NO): YES